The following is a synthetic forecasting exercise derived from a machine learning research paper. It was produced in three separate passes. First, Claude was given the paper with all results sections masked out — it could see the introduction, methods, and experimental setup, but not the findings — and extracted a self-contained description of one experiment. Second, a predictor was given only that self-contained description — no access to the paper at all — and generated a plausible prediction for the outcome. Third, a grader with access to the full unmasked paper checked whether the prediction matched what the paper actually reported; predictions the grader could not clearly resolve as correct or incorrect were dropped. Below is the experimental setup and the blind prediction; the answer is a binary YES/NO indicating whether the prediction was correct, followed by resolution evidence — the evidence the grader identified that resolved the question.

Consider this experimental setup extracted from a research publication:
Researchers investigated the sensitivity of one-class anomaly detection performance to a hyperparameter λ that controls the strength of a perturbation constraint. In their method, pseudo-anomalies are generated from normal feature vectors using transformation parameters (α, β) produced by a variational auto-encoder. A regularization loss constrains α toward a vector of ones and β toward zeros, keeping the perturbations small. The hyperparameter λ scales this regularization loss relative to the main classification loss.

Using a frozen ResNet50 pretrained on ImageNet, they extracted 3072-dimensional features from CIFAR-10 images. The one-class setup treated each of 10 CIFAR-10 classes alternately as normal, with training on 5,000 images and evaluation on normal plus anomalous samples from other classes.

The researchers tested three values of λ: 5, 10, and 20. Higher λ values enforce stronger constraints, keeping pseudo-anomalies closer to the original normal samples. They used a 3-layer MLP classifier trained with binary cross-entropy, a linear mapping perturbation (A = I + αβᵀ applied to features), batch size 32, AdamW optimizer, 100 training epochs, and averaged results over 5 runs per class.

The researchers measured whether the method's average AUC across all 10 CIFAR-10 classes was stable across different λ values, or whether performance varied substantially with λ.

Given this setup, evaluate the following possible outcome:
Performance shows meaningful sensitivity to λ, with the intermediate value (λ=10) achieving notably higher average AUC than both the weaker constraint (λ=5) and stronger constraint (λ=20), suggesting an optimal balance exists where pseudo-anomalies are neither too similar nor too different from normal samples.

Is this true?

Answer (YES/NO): NO